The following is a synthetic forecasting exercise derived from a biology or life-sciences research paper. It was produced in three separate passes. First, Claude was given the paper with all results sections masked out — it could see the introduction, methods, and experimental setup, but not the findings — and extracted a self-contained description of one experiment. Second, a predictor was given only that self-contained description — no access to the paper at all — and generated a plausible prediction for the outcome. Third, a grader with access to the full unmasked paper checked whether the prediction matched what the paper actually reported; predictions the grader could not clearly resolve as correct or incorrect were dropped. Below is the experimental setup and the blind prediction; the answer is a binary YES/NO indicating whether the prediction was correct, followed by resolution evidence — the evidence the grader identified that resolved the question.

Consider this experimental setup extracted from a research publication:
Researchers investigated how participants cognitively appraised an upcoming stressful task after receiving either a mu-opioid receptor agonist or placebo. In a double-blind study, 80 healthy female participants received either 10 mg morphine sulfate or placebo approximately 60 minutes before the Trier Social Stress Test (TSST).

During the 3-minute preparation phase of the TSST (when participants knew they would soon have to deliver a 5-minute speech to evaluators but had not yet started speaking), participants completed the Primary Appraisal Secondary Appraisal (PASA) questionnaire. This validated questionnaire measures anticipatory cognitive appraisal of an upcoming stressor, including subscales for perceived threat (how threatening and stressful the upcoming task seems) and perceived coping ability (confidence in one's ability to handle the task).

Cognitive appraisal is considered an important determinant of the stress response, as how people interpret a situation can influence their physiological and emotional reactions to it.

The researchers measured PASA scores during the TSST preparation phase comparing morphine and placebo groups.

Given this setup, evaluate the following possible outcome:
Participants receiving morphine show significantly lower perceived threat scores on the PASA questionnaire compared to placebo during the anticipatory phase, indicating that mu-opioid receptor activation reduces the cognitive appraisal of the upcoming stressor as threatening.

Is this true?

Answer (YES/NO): NO